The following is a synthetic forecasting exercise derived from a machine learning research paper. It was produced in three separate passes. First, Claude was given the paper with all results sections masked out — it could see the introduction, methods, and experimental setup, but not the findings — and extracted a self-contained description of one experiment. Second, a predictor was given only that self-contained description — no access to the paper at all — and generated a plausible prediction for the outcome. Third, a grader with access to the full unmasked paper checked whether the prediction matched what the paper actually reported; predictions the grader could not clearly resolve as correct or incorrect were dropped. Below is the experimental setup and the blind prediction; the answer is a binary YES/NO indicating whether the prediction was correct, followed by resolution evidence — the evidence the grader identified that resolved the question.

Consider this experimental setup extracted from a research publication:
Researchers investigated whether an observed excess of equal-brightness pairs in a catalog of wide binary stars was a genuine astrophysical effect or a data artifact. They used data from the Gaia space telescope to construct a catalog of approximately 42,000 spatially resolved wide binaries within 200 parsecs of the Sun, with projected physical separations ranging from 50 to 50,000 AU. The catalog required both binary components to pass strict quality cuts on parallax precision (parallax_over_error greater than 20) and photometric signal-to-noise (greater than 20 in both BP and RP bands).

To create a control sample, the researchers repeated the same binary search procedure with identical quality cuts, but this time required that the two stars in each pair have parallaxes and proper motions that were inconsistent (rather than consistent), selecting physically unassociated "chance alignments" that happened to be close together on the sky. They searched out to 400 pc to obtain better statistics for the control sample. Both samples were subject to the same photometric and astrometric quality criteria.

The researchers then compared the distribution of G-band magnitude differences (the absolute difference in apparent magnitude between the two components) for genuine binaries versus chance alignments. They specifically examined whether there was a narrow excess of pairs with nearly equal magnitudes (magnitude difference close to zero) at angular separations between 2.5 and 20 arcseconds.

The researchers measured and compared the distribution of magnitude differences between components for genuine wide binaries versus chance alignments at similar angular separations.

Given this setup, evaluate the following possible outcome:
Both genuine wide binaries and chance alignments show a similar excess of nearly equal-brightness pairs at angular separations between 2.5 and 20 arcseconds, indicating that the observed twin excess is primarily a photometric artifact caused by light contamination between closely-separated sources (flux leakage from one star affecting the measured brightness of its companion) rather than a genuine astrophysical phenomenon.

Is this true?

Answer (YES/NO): NO